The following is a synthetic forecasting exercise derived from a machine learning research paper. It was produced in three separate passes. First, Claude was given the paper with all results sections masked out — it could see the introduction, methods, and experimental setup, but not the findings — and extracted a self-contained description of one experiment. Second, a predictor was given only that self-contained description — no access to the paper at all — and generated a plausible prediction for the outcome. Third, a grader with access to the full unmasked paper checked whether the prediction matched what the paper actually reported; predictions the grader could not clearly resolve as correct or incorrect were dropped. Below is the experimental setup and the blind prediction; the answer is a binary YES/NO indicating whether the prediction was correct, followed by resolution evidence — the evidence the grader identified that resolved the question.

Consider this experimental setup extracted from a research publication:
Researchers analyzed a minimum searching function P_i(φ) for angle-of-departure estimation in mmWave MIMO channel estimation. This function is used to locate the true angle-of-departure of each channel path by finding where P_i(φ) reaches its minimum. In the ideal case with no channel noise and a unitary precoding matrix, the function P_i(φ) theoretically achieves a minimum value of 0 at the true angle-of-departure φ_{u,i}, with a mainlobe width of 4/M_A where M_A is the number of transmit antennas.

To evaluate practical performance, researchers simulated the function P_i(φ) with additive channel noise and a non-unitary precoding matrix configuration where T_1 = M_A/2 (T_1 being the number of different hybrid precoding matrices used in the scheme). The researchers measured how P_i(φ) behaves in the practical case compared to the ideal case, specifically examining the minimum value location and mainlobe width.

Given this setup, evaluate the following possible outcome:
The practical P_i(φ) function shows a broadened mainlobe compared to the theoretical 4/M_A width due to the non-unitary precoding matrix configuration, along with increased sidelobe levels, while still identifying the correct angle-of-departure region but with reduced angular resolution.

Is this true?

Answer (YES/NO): NO